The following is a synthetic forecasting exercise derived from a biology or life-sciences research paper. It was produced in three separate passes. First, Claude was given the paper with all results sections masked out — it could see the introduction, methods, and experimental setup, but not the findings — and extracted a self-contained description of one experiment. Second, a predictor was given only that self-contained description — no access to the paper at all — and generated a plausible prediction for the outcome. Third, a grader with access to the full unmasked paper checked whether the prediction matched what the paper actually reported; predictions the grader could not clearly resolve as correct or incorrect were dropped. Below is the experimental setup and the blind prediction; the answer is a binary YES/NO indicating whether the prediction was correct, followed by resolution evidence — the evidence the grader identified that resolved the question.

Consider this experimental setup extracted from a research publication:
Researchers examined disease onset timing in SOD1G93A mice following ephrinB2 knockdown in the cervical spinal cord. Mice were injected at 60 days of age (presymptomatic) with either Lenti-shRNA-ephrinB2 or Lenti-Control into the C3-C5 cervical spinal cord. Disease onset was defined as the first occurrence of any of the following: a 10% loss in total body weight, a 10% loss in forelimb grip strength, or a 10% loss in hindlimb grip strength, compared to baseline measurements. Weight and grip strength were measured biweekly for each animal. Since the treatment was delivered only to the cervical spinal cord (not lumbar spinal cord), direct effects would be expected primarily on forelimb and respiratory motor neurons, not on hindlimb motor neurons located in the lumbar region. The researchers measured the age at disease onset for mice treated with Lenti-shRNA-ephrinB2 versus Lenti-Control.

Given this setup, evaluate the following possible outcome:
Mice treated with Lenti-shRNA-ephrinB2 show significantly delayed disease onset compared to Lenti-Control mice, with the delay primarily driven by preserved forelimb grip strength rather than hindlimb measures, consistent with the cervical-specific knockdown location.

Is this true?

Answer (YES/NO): NO